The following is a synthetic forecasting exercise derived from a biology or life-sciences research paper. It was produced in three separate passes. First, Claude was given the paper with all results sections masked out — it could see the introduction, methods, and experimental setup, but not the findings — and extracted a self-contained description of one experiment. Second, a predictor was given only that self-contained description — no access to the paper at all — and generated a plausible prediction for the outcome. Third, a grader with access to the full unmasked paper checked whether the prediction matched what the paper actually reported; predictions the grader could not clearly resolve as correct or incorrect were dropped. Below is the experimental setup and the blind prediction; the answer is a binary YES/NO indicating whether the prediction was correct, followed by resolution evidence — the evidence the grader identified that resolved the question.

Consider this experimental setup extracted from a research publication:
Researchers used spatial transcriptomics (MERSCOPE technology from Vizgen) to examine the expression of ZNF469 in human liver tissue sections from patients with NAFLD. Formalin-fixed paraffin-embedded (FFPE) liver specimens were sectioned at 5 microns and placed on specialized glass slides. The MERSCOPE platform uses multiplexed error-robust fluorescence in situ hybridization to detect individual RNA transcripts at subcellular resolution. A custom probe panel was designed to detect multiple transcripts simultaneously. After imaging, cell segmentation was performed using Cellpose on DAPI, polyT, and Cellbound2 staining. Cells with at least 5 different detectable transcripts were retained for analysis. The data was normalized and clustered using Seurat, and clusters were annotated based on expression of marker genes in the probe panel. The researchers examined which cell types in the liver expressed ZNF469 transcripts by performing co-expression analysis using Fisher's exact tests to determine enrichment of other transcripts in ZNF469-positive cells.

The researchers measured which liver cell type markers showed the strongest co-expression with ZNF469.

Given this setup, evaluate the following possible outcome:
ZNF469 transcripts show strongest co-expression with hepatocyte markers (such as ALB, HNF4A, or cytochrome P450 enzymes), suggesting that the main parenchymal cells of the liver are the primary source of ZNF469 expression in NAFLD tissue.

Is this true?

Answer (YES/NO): NO